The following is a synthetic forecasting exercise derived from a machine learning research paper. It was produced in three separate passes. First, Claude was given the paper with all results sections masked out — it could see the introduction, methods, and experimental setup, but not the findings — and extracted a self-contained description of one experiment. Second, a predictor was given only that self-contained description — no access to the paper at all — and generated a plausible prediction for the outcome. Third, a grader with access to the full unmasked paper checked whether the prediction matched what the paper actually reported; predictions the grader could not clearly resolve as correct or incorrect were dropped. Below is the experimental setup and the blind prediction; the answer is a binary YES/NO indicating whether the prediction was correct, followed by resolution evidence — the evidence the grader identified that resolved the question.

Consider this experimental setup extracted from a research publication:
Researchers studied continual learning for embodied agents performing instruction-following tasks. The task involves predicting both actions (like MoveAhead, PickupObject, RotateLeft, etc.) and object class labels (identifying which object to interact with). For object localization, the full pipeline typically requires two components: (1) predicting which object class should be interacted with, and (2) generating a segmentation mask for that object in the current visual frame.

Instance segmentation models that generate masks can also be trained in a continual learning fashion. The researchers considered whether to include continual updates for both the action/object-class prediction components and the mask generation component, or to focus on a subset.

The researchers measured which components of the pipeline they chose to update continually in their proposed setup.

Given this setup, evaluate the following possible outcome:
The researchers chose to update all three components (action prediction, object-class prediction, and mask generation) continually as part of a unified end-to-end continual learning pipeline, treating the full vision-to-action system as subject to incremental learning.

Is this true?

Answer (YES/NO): NO